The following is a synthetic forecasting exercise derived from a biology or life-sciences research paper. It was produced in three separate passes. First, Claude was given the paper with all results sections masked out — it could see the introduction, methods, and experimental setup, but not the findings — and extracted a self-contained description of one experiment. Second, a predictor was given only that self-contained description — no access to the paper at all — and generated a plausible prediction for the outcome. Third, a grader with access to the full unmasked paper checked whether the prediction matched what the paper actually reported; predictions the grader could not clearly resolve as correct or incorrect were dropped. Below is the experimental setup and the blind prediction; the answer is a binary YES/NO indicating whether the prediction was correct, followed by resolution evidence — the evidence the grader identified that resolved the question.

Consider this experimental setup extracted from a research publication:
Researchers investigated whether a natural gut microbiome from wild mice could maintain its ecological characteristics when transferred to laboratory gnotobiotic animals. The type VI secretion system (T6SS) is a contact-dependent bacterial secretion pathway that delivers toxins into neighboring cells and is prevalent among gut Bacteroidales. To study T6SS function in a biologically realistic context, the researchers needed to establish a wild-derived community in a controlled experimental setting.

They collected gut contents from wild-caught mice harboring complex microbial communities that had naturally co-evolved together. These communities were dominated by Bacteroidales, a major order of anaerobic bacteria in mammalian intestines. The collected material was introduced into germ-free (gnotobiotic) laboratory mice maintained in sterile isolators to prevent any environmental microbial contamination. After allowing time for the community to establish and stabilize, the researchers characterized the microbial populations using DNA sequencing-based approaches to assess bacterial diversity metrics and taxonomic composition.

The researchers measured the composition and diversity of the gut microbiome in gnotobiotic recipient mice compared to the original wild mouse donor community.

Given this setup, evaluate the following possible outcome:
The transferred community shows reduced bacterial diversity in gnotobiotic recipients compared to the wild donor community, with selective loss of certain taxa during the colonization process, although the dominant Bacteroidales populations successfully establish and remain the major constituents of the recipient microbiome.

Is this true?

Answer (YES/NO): NO